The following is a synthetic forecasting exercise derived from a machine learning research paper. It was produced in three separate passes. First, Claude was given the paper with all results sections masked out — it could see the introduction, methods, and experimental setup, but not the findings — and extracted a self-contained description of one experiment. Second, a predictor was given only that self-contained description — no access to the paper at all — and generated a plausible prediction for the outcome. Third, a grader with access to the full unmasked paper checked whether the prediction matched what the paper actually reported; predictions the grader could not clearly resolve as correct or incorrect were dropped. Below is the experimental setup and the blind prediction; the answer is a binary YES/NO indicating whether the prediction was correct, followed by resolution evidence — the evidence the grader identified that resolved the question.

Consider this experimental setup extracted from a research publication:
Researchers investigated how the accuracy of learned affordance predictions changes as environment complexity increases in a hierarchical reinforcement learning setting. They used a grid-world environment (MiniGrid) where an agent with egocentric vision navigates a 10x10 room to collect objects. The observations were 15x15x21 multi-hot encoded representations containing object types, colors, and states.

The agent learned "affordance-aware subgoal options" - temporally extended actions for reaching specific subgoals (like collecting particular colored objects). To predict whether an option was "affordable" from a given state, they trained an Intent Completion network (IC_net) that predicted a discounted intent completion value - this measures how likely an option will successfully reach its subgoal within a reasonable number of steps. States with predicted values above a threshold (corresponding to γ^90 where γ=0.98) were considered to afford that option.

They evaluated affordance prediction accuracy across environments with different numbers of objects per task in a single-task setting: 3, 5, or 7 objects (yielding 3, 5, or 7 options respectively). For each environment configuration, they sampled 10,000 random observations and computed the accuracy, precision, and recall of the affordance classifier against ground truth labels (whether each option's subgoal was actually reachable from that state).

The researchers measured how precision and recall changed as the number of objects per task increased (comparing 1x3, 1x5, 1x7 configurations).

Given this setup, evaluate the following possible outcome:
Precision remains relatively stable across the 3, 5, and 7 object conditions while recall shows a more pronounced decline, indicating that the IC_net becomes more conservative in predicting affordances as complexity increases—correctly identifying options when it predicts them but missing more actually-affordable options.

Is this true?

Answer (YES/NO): YES